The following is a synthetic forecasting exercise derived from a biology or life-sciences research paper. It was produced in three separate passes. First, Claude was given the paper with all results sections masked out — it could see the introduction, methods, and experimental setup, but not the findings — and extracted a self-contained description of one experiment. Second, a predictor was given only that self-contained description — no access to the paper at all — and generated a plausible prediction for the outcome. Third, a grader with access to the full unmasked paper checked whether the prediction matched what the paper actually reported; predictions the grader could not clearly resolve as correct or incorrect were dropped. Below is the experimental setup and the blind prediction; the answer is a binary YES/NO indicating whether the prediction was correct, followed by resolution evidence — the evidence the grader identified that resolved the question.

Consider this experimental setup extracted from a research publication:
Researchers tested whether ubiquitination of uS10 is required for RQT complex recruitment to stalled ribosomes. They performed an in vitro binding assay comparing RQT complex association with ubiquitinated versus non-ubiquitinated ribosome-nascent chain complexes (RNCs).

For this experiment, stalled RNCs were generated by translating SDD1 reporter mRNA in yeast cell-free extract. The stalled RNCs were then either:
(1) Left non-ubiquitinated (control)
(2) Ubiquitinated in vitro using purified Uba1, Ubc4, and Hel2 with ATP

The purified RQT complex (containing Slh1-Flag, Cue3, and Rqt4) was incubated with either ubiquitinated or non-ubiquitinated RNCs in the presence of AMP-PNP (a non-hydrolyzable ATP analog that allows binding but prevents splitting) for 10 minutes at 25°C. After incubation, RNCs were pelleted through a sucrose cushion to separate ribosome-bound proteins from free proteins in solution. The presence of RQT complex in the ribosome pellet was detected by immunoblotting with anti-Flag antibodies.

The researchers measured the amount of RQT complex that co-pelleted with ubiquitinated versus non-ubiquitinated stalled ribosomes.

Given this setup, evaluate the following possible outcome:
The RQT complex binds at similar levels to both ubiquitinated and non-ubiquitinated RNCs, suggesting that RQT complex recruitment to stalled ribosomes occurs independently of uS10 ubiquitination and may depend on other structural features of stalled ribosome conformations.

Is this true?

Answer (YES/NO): NO